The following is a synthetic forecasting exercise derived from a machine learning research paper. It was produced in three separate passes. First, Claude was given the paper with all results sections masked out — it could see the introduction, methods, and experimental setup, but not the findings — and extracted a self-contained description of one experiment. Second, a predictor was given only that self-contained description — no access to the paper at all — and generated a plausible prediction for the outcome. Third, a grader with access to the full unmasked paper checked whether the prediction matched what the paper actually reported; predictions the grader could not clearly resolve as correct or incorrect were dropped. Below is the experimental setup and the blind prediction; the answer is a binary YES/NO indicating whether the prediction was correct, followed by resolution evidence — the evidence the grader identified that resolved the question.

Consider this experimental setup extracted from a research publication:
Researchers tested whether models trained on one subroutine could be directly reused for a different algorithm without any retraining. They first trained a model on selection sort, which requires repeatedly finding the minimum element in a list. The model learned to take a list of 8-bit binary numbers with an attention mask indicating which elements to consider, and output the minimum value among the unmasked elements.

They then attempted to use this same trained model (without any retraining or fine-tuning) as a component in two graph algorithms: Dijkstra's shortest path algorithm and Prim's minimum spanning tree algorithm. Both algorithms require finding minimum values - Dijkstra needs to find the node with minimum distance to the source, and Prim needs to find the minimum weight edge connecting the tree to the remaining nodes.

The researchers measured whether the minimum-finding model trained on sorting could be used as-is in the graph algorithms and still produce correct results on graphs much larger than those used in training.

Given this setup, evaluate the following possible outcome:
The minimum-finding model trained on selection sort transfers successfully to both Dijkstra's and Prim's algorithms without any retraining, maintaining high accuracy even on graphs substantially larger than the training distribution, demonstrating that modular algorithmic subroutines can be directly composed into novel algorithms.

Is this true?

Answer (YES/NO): YES